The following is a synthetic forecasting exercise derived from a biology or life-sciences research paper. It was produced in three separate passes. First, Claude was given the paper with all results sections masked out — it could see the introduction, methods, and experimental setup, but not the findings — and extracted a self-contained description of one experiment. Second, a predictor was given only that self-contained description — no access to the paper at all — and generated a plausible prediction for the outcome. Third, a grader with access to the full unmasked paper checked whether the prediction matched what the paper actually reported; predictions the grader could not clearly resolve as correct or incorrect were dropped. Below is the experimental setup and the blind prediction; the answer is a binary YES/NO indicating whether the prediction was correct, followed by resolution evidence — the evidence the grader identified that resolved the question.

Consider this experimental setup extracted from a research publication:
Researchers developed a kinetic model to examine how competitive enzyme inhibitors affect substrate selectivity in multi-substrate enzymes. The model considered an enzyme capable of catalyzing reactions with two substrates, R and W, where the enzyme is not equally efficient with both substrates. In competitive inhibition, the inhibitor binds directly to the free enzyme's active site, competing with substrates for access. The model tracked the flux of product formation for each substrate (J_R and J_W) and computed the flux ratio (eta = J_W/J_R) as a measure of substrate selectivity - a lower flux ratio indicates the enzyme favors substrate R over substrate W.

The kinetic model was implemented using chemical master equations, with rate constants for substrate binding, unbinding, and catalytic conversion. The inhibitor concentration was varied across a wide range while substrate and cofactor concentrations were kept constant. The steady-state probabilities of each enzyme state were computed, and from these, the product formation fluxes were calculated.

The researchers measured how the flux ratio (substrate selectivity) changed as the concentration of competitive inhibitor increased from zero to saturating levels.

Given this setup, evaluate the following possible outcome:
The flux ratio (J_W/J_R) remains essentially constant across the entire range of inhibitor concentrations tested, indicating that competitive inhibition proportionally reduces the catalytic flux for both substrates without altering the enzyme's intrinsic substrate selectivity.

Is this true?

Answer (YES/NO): YES